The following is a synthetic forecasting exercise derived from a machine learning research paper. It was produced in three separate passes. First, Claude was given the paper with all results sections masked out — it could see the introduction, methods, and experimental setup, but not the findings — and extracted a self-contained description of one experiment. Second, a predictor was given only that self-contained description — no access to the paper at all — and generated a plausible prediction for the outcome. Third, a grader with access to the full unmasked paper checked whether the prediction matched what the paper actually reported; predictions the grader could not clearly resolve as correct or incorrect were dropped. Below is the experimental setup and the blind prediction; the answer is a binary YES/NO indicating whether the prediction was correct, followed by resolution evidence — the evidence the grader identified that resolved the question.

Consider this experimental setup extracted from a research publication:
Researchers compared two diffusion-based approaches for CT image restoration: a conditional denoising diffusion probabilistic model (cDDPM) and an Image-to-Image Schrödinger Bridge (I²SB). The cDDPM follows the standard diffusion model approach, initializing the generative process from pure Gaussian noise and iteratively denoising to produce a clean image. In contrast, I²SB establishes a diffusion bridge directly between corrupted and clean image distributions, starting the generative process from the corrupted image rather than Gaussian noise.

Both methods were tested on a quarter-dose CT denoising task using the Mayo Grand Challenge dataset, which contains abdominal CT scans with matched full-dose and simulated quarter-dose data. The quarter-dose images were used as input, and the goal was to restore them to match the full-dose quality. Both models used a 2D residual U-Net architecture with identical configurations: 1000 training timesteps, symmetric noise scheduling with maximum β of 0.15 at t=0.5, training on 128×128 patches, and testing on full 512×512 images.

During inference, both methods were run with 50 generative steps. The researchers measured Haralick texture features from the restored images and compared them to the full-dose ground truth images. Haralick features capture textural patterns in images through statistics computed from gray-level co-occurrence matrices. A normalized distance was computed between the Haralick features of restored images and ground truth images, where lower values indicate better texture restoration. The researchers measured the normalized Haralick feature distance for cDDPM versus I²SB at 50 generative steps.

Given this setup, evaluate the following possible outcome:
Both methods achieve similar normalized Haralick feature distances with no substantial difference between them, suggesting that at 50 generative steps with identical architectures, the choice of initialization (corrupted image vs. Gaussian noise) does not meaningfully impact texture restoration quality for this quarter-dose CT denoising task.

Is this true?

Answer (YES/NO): NO